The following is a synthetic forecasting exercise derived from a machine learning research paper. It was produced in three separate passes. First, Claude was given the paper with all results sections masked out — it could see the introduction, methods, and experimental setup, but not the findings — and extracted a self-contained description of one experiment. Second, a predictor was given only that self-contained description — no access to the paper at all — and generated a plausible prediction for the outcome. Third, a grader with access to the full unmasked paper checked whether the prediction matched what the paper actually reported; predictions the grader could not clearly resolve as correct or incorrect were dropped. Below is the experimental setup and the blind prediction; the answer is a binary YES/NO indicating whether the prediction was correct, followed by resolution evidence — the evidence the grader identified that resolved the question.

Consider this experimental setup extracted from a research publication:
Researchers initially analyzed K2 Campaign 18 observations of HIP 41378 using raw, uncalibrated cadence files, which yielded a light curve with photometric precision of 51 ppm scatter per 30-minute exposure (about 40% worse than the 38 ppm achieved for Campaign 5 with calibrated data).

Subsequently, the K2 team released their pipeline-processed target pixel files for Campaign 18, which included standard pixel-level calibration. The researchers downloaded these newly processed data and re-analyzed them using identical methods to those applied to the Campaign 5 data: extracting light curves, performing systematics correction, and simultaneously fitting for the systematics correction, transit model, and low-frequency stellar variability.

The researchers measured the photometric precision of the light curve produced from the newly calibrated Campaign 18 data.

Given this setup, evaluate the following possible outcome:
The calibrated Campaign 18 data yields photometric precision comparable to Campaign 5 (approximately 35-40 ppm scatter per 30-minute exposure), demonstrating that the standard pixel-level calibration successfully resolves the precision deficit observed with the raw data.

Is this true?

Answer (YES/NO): YES